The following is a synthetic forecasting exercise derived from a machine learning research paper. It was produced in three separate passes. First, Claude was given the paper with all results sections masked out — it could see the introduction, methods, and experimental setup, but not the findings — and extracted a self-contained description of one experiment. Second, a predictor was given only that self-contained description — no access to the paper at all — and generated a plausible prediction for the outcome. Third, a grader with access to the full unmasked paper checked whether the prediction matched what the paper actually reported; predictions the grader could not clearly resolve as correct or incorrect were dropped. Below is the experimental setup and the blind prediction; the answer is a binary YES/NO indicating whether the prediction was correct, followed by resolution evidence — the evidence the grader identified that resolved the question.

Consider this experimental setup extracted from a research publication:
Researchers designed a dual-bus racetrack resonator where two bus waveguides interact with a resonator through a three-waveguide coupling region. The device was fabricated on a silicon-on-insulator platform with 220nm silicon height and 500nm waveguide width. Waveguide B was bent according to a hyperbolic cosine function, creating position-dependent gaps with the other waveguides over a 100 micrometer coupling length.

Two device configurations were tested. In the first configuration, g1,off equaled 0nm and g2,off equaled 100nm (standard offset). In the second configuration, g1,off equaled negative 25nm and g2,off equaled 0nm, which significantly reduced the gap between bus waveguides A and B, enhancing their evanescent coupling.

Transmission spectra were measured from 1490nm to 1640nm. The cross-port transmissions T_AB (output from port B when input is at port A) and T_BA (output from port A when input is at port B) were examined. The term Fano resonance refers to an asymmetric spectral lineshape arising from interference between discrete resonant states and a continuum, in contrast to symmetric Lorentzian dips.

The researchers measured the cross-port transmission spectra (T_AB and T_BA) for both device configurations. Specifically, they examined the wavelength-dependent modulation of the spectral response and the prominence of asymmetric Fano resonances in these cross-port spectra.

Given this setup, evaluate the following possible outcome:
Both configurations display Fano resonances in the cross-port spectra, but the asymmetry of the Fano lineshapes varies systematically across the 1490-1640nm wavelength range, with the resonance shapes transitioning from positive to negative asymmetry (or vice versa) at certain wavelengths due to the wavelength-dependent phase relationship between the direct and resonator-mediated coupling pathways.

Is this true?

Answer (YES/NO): YES